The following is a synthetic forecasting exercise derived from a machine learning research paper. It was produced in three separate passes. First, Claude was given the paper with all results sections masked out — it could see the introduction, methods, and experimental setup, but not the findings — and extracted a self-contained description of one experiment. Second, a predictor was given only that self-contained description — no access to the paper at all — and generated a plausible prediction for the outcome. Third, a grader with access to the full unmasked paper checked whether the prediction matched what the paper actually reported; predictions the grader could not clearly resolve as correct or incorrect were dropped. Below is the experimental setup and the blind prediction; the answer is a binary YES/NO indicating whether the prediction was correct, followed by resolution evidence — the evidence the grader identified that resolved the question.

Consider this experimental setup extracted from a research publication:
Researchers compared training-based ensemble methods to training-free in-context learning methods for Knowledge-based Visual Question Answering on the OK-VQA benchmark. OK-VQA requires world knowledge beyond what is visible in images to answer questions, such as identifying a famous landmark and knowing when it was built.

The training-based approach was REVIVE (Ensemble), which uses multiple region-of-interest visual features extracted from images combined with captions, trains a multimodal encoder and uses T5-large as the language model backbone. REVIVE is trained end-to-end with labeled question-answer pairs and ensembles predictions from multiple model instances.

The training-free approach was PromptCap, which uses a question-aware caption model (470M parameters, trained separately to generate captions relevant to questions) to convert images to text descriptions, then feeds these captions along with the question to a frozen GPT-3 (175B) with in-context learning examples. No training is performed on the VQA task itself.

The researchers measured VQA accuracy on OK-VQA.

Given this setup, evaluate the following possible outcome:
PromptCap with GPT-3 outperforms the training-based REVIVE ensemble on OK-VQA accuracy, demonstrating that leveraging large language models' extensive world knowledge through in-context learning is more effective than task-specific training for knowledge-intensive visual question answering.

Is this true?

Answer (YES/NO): YES